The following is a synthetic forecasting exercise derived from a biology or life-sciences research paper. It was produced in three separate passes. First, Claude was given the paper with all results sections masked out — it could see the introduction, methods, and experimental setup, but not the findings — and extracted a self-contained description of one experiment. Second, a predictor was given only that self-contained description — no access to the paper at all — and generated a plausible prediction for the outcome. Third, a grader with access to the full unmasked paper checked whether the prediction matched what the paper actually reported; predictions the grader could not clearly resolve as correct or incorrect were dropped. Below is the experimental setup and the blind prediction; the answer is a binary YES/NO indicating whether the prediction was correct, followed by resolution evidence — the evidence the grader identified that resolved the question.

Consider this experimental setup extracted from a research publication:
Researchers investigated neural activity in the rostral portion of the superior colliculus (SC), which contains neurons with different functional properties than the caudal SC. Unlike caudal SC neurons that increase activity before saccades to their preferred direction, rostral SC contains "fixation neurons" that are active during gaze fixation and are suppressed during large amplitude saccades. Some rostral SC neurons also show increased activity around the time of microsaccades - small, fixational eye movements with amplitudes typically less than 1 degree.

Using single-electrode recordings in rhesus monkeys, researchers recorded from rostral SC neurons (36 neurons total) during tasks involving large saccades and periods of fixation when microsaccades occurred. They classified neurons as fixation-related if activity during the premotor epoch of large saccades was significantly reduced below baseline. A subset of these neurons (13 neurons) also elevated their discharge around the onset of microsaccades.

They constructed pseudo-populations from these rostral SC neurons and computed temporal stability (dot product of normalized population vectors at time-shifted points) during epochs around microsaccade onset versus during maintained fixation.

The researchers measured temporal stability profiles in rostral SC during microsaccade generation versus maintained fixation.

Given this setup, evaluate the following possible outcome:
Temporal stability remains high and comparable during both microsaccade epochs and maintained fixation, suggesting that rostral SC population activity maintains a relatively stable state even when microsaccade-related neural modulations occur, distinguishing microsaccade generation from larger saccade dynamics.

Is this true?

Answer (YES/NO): YES